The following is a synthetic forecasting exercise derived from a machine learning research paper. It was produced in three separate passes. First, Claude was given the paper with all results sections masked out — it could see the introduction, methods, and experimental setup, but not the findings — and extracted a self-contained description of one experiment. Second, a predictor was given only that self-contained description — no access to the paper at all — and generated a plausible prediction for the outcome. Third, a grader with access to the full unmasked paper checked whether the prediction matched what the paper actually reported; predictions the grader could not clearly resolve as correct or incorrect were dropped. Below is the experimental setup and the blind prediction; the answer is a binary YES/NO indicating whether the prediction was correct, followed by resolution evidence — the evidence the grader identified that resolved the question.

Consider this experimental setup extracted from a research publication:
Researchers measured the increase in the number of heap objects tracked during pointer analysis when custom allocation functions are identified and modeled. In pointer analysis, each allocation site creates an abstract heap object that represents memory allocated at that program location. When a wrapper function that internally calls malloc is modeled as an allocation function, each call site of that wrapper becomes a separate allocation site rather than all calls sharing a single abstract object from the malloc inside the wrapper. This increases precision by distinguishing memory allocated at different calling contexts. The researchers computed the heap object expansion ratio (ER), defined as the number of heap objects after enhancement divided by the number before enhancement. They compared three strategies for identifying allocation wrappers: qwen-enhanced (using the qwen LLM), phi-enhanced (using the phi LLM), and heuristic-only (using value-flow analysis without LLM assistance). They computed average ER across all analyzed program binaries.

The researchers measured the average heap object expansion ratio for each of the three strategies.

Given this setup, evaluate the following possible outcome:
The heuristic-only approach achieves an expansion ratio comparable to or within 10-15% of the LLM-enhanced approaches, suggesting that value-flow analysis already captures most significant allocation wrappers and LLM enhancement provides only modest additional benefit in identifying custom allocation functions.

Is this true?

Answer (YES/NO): NO